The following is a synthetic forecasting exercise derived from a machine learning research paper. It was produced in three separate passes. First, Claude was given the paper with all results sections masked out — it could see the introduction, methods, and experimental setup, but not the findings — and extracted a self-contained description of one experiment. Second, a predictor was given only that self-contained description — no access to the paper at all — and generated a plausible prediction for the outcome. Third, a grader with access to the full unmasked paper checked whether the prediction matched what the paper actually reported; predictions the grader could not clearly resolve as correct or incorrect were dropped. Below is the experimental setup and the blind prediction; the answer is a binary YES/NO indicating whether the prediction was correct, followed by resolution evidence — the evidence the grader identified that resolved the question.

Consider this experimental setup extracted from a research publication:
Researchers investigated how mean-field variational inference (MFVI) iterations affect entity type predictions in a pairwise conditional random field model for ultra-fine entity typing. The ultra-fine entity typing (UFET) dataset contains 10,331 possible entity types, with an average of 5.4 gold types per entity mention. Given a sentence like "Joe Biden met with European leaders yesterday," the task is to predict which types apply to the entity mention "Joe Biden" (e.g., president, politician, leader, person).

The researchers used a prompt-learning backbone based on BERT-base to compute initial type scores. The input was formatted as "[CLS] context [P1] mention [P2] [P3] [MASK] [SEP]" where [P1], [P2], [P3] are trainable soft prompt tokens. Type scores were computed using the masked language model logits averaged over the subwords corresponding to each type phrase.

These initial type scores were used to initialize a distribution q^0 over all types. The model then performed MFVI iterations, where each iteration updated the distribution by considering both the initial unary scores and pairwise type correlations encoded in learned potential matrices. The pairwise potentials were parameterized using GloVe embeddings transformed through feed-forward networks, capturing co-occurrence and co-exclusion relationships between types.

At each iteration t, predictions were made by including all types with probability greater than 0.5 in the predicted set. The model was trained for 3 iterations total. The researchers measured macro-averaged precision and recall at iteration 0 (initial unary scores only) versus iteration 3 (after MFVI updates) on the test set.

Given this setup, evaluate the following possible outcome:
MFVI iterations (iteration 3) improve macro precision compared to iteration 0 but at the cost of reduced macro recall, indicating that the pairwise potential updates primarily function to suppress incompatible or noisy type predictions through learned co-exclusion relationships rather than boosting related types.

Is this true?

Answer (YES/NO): YES